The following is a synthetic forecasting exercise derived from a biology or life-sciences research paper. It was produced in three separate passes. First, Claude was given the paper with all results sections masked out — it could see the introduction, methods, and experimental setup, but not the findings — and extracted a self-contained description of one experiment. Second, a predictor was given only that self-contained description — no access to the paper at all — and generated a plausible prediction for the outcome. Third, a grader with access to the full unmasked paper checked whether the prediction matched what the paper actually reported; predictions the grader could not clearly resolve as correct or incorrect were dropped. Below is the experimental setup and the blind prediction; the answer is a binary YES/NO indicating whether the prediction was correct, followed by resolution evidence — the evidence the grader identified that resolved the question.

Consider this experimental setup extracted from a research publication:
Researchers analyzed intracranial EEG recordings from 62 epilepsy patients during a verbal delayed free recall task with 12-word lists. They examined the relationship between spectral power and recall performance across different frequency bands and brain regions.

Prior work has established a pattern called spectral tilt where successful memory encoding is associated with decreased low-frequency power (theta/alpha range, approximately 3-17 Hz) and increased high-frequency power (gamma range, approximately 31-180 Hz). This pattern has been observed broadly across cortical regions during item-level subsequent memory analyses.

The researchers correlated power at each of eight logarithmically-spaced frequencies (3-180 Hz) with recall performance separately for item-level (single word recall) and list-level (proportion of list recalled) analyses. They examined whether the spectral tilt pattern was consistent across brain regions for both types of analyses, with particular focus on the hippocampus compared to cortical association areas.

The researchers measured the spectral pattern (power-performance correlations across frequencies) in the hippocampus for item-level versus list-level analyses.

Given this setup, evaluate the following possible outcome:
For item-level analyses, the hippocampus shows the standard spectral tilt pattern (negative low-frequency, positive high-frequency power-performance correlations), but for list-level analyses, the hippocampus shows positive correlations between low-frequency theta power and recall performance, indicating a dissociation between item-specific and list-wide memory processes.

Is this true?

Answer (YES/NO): NO